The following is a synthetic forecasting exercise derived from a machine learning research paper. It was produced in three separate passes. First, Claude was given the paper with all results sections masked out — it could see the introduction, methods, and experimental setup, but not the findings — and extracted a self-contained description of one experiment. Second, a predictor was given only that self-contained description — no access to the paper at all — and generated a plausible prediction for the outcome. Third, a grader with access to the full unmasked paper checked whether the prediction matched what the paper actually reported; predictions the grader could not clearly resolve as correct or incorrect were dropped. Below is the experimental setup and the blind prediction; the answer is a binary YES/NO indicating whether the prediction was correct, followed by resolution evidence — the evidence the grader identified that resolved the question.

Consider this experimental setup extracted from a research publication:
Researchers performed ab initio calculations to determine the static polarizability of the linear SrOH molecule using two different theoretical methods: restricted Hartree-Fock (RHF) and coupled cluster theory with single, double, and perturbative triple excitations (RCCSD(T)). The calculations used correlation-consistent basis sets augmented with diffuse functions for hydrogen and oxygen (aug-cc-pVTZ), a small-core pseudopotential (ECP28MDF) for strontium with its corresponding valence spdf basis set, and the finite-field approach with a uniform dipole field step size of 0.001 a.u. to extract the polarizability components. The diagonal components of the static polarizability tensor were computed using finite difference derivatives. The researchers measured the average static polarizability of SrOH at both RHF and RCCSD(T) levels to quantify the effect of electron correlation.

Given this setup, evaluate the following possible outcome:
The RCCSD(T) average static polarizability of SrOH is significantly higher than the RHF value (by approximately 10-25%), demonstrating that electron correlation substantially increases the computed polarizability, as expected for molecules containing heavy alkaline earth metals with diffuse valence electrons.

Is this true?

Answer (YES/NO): NO